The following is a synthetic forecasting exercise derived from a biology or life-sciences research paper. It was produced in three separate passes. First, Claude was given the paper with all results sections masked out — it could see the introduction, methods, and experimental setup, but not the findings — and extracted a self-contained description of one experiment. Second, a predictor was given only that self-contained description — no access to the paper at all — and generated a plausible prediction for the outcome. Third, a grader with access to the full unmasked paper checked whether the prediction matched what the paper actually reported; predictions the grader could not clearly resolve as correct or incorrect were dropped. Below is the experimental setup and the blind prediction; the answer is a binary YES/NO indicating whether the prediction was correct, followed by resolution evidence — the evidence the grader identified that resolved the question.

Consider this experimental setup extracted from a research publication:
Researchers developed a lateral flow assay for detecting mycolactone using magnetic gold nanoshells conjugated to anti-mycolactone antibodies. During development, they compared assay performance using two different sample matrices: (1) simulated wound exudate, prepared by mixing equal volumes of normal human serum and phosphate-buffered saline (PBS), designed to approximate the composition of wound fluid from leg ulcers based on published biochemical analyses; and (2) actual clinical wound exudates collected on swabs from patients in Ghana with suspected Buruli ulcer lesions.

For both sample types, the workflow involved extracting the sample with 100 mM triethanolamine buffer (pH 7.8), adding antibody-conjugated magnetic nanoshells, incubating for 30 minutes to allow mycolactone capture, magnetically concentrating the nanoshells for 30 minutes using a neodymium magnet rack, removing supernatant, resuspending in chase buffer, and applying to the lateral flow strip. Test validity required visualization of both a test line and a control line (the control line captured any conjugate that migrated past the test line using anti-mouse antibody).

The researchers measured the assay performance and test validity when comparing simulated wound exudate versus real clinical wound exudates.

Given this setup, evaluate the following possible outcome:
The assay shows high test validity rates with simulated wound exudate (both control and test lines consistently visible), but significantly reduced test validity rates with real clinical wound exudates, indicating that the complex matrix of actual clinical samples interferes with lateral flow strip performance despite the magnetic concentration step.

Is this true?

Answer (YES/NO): YES